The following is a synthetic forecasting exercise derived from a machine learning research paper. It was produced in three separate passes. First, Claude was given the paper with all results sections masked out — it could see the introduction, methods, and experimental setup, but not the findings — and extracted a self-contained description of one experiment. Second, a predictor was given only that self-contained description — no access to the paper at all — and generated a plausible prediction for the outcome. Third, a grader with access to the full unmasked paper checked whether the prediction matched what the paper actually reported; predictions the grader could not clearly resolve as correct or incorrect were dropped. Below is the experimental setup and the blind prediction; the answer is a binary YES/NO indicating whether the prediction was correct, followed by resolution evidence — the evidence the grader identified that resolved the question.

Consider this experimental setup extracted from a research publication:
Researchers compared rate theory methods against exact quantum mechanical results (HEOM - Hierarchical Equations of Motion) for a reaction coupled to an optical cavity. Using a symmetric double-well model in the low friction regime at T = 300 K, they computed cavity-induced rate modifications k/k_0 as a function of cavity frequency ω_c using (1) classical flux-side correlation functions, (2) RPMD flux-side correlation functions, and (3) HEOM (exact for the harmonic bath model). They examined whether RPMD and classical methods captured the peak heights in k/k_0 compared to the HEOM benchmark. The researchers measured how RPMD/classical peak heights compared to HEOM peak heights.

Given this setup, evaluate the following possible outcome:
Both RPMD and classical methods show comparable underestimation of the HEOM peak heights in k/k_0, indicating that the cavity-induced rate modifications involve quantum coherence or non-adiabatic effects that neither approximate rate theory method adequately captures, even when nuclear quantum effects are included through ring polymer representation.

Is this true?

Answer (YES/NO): NO